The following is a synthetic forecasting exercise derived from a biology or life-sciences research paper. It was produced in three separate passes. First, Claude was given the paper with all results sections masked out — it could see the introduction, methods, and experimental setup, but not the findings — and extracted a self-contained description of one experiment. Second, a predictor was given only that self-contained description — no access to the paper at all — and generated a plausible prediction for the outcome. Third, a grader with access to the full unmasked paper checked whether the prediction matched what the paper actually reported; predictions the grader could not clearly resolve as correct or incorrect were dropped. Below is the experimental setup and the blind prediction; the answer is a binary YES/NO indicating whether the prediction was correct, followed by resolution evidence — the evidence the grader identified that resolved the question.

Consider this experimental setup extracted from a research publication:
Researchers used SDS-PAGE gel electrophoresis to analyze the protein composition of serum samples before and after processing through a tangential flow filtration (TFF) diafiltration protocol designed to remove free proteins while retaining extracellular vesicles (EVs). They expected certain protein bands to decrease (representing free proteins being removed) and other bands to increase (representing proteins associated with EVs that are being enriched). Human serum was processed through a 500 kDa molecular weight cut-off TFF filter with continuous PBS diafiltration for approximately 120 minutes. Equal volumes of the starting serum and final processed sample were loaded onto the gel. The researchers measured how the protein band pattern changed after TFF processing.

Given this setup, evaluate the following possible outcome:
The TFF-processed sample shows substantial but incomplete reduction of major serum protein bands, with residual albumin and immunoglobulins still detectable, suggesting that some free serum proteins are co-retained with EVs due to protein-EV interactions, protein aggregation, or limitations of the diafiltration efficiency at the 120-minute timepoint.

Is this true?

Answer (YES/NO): NO